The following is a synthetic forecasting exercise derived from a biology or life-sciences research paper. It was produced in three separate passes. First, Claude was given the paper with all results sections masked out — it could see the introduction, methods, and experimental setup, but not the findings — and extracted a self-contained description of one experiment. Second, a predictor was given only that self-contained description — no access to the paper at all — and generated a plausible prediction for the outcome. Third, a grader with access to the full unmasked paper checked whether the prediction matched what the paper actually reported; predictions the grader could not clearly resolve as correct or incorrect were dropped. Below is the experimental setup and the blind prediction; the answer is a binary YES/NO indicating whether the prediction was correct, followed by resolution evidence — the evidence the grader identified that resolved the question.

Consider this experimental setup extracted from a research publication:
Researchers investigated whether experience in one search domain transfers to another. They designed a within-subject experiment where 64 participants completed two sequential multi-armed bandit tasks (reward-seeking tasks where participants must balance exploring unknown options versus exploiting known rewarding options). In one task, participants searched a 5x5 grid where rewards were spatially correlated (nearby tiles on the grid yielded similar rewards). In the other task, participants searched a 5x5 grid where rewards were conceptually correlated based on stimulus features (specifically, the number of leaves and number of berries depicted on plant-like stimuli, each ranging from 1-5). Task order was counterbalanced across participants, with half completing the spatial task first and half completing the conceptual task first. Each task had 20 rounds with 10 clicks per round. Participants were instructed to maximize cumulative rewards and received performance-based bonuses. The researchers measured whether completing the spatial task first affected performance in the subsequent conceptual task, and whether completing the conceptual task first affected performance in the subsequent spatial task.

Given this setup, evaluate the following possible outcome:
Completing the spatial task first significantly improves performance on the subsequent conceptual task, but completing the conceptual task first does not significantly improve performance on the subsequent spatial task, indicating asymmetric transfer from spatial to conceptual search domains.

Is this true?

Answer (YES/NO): YES